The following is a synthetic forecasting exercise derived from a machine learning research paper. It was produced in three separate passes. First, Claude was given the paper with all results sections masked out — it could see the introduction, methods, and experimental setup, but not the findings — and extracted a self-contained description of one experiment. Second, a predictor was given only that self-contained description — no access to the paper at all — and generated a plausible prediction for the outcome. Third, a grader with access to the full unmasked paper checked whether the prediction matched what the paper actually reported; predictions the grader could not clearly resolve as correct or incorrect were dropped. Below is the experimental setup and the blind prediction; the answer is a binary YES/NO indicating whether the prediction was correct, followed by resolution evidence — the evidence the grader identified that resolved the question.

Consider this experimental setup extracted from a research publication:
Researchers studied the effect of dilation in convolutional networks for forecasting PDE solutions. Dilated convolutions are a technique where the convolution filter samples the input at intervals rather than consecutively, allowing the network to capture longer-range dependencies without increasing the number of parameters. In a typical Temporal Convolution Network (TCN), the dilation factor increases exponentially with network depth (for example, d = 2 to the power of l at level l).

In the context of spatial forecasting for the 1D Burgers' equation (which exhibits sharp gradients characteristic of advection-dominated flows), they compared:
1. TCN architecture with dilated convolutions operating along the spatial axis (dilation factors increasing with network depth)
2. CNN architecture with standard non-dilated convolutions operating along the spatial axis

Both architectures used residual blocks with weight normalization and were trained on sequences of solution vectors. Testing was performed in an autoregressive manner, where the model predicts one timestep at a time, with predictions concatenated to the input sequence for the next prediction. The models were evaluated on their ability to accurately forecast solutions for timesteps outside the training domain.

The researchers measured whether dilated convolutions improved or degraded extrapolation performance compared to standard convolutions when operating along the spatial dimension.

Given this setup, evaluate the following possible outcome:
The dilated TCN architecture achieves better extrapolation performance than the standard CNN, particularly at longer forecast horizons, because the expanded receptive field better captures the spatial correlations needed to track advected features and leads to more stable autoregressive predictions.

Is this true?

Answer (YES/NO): NO